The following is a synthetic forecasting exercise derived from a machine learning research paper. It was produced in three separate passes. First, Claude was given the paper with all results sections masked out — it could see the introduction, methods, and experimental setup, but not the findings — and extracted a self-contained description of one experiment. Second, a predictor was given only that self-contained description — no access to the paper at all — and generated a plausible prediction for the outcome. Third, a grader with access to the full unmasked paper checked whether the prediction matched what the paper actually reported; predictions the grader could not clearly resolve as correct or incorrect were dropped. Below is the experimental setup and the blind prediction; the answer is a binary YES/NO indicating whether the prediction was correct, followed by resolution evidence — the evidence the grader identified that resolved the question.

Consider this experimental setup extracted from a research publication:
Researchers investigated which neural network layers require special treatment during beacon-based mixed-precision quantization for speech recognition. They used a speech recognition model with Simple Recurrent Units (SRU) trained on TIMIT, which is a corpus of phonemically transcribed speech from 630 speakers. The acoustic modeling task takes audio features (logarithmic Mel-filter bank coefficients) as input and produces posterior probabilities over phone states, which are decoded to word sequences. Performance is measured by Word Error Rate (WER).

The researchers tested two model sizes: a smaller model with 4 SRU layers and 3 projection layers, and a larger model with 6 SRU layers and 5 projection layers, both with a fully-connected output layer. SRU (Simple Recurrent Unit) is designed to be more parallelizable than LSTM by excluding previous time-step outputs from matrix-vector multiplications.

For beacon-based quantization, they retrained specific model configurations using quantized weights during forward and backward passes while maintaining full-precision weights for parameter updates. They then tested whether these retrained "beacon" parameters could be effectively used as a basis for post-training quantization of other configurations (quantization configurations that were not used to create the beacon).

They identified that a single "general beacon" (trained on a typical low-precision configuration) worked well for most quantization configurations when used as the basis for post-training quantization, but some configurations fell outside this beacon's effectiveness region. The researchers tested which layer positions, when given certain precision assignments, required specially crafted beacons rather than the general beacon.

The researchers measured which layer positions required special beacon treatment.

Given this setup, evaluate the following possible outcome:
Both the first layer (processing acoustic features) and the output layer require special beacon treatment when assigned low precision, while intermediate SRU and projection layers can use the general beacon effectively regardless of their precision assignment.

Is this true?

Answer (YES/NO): NO